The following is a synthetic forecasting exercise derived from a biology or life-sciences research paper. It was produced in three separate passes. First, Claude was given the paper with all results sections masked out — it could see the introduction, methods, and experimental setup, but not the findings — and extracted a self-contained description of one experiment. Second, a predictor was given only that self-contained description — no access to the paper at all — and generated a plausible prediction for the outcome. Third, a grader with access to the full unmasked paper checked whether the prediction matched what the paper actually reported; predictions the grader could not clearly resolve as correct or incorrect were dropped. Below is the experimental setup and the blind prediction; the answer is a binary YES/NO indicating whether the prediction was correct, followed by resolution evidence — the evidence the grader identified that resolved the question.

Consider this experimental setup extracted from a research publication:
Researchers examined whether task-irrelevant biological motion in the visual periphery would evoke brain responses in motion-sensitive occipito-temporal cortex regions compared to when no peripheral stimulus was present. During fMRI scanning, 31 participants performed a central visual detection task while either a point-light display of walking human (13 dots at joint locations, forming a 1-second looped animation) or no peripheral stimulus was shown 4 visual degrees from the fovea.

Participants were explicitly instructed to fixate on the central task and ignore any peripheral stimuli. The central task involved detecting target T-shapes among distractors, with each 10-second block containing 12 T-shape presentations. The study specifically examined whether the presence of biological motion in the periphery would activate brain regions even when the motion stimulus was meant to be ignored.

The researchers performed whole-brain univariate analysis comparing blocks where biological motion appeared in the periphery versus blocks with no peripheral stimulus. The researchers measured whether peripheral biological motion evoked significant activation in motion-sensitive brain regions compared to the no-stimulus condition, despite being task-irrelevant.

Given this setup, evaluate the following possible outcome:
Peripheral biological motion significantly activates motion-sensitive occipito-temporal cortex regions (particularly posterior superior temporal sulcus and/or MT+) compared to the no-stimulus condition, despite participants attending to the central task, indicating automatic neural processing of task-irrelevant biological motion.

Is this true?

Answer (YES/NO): YES